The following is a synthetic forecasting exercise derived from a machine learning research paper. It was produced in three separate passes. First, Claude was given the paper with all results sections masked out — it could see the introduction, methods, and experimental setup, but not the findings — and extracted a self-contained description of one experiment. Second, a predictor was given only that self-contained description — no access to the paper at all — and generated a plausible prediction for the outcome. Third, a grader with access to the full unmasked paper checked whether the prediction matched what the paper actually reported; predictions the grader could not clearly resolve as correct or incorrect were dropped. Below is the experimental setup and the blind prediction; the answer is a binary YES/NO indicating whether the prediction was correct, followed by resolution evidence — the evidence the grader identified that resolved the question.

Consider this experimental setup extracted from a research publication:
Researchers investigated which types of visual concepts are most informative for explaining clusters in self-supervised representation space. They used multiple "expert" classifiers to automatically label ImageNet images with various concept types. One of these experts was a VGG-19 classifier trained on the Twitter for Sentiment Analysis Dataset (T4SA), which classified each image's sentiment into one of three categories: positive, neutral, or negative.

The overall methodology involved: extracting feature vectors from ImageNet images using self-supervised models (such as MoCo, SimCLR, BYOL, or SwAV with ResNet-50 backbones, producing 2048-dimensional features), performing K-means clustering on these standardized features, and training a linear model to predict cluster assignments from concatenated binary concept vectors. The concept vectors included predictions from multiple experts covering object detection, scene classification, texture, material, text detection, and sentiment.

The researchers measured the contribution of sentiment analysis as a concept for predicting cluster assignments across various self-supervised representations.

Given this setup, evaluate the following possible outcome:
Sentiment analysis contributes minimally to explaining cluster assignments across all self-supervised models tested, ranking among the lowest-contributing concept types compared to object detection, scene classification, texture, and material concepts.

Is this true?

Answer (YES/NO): YES